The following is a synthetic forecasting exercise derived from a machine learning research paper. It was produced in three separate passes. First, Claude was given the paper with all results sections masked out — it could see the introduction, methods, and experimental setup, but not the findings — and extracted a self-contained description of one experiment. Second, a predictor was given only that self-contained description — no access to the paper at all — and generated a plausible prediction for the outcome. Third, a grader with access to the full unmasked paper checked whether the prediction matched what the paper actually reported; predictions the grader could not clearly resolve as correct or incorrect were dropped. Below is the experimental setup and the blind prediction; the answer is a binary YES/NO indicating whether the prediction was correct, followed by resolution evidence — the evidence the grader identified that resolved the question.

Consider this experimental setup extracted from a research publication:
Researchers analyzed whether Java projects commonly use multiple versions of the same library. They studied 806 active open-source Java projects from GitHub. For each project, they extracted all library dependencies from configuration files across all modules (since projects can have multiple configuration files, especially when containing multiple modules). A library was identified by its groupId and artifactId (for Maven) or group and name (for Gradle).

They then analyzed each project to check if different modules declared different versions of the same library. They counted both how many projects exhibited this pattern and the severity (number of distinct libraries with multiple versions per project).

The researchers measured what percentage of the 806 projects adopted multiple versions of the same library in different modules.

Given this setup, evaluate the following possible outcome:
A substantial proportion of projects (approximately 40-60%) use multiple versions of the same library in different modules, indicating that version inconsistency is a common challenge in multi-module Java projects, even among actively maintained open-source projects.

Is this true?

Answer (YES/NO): NO